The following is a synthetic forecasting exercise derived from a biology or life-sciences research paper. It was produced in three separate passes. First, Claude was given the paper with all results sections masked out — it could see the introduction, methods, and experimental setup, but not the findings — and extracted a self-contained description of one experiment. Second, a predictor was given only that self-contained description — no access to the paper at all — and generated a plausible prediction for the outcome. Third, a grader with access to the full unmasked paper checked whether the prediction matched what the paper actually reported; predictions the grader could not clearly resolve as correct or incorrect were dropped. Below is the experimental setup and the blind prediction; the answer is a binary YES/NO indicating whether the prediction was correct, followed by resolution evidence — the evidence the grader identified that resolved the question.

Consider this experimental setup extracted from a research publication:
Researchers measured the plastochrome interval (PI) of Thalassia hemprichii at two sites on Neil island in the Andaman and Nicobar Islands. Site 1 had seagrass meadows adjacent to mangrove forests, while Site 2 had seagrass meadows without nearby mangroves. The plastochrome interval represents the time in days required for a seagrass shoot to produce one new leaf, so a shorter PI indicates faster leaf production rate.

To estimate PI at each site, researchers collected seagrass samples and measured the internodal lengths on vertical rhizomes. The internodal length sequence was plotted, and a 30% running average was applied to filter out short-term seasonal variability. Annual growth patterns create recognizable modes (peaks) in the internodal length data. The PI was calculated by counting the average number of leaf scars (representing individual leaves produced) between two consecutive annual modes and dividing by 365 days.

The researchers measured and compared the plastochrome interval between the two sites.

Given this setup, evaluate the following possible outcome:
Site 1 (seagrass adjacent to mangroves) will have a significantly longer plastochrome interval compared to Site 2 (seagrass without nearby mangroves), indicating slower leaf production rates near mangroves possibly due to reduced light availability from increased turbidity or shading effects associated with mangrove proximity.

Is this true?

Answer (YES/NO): NO